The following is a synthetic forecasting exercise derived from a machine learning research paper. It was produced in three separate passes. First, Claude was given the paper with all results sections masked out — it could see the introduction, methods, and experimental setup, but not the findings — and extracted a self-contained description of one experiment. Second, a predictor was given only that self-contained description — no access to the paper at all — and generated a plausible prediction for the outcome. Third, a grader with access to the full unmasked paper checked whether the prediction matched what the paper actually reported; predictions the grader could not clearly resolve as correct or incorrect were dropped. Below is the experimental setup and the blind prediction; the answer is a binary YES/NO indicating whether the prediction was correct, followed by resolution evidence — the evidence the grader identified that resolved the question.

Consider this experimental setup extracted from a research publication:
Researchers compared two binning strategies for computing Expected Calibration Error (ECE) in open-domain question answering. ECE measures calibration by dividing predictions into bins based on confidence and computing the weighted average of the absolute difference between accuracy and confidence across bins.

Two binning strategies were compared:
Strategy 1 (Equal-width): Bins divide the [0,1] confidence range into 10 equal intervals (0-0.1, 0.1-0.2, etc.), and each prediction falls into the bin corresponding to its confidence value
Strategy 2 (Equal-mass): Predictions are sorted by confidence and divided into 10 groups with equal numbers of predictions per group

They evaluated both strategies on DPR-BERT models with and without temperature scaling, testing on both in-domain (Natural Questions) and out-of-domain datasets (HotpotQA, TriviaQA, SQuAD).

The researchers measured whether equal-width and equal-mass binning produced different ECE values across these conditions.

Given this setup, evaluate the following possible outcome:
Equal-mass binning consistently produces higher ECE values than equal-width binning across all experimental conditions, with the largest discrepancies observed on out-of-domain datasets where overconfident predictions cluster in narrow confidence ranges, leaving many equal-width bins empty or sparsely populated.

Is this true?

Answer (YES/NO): NO